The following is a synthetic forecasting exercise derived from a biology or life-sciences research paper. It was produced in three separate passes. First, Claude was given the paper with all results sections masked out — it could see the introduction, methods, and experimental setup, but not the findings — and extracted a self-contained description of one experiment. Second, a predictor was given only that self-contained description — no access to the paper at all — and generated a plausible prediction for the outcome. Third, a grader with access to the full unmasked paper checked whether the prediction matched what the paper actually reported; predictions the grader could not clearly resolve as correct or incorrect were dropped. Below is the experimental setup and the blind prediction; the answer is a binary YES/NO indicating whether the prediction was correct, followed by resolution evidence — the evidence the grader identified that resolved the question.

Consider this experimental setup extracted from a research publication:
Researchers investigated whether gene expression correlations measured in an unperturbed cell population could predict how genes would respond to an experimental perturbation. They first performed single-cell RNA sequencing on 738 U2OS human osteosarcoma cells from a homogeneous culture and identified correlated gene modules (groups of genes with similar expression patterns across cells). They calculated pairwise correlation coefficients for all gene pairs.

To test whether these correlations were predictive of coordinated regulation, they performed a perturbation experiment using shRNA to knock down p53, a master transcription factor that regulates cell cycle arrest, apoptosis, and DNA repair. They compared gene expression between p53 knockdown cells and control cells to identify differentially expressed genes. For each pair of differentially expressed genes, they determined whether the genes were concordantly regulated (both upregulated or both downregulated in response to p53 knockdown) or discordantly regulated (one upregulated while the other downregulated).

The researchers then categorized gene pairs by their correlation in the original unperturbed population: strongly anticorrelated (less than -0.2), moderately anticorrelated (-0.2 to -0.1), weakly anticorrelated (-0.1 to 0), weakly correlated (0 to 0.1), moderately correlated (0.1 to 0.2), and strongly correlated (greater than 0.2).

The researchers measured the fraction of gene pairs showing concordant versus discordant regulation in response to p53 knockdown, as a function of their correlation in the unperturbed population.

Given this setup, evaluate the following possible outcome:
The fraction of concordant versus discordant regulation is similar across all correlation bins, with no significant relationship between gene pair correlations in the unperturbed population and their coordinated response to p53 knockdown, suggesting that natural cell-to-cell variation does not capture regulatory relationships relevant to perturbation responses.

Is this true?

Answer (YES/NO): NO